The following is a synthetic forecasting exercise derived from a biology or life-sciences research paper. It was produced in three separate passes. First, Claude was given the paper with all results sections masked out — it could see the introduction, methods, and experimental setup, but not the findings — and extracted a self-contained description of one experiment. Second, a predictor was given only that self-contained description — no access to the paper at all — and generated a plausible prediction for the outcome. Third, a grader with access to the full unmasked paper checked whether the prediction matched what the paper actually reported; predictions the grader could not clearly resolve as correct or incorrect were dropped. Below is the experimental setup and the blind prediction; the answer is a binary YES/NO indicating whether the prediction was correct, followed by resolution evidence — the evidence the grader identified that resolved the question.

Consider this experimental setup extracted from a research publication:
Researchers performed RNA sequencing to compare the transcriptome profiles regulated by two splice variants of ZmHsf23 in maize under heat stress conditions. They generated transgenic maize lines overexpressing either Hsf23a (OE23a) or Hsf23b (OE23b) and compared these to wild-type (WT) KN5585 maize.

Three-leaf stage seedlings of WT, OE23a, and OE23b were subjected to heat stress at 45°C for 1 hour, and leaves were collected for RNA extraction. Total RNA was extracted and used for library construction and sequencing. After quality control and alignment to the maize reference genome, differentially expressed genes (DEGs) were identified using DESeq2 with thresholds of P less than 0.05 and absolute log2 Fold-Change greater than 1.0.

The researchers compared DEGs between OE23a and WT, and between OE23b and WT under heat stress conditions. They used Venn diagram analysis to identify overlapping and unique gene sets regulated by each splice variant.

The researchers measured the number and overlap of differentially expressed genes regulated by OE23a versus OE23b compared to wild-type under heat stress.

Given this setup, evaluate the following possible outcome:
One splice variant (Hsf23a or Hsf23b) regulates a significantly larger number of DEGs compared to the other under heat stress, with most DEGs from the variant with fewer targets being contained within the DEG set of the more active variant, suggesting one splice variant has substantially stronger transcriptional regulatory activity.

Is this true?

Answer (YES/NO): YES